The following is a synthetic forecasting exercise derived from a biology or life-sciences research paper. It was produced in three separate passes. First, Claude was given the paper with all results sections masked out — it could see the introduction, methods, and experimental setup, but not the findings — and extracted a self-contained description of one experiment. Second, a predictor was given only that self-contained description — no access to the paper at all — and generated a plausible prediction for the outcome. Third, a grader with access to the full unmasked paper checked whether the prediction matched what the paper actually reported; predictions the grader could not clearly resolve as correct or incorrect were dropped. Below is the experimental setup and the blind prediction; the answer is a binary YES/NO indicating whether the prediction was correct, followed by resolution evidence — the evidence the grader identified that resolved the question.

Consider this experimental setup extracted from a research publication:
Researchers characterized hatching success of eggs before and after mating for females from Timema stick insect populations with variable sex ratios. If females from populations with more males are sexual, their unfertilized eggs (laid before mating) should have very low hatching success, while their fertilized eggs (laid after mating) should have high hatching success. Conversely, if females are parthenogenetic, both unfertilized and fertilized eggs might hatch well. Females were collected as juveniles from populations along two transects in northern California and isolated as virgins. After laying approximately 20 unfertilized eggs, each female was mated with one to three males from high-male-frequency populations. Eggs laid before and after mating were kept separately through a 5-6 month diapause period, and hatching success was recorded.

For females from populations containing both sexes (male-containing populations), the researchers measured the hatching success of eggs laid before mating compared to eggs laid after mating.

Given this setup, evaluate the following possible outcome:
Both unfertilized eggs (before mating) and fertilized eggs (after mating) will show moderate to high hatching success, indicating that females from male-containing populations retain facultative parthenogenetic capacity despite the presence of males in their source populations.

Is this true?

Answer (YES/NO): YES